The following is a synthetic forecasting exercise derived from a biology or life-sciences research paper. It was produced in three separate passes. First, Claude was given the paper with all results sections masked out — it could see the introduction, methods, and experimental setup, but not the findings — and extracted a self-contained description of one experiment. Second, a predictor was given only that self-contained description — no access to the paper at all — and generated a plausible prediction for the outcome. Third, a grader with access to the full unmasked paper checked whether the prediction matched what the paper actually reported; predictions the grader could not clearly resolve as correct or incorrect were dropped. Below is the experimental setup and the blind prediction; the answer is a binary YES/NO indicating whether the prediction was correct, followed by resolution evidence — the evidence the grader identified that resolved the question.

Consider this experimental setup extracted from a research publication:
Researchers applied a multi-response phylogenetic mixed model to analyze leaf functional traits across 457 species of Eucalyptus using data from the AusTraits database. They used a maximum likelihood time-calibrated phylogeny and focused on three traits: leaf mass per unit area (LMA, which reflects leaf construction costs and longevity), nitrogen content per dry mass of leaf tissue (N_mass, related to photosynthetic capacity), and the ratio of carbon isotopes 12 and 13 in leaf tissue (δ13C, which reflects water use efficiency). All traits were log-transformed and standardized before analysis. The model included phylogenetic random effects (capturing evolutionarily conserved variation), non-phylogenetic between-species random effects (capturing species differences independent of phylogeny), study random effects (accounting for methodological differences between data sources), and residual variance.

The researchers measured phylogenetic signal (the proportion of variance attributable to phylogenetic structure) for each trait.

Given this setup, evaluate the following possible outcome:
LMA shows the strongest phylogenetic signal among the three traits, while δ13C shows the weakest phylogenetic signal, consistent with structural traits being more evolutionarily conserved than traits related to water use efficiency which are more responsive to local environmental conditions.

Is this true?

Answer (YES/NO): YES